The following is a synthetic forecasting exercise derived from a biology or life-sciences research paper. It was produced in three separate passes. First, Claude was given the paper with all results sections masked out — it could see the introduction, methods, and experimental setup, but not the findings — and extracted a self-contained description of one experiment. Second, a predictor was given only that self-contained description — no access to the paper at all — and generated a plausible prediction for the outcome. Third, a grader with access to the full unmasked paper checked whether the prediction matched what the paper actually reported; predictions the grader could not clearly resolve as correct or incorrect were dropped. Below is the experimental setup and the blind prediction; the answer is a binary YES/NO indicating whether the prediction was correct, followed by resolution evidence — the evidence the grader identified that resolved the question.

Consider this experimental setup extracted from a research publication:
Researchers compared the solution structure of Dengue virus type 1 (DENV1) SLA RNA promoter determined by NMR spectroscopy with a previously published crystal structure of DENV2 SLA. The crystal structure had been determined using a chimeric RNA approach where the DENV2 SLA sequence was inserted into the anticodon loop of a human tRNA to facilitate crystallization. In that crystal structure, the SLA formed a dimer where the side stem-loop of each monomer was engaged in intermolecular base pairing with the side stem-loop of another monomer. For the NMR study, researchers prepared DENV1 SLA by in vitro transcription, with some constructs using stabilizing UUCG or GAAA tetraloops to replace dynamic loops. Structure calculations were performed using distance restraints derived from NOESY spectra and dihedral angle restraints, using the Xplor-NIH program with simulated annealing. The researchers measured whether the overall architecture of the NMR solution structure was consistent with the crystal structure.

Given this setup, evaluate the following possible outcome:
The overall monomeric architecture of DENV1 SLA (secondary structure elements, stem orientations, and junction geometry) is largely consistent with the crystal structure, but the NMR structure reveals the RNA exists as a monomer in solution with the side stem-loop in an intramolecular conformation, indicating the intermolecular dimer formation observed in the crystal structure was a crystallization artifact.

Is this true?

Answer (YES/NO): YES